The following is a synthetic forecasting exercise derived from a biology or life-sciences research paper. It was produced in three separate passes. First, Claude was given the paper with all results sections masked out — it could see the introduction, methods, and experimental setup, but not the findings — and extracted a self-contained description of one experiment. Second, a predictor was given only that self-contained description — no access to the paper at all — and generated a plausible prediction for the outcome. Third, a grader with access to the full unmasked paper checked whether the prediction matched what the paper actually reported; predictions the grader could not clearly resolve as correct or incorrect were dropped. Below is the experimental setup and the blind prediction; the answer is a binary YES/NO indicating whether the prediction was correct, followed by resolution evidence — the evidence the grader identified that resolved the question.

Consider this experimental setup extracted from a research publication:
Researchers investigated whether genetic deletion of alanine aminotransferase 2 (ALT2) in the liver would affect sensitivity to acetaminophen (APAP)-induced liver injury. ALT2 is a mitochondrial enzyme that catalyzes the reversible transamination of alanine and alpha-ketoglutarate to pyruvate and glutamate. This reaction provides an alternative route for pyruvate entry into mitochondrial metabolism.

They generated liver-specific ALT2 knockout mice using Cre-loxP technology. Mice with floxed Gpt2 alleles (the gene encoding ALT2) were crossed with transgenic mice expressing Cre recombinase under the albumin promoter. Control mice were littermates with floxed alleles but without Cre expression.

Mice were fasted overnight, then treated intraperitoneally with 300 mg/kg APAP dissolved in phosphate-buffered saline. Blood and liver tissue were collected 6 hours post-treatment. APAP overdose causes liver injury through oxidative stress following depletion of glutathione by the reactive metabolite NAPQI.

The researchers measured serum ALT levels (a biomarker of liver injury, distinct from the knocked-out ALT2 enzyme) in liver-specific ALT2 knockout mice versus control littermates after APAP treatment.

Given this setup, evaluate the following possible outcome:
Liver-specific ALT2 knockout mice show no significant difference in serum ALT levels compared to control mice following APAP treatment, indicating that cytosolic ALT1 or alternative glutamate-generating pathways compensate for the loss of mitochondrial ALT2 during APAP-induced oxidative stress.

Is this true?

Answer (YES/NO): YES